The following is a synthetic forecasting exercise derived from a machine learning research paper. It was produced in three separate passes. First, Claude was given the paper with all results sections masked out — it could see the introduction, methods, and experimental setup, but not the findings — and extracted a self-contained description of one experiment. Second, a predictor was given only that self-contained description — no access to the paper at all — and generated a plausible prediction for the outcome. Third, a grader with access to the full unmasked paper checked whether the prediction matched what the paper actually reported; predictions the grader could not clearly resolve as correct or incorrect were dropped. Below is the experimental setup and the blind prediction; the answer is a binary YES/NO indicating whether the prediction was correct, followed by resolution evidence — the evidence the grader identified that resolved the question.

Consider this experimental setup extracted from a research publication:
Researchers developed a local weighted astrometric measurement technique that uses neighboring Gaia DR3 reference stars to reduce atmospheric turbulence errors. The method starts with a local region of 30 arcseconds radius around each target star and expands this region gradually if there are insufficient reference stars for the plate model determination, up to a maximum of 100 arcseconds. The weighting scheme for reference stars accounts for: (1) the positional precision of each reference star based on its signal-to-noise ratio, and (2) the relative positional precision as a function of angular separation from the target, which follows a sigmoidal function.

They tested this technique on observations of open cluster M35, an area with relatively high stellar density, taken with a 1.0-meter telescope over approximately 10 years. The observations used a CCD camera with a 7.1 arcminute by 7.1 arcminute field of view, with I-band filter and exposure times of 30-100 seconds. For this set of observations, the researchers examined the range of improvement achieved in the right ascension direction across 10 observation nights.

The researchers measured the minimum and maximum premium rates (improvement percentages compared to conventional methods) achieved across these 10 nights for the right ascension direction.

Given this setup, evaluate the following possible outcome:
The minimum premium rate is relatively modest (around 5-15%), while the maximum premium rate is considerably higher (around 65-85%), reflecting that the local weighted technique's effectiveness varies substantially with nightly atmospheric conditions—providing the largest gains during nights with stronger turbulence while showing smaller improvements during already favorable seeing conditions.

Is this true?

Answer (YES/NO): NO